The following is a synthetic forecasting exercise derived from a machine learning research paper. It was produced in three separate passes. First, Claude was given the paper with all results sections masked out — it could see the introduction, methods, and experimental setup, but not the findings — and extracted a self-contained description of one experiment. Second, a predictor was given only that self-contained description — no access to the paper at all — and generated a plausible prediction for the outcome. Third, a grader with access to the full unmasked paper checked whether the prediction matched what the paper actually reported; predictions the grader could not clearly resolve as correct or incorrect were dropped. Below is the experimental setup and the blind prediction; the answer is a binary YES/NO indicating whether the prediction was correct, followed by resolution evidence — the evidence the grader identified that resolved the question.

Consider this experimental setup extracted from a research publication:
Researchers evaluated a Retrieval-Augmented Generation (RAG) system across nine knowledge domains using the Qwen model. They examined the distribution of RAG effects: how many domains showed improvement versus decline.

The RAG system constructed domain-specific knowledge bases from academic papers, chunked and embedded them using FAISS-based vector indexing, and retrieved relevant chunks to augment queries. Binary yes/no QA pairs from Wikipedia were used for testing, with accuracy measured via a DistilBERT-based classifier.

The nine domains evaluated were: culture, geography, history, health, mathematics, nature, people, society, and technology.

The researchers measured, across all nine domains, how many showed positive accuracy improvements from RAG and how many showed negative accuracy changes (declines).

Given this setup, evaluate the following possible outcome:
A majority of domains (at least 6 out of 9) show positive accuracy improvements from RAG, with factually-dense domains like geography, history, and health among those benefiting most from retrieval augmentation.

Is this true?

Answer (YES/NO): NO